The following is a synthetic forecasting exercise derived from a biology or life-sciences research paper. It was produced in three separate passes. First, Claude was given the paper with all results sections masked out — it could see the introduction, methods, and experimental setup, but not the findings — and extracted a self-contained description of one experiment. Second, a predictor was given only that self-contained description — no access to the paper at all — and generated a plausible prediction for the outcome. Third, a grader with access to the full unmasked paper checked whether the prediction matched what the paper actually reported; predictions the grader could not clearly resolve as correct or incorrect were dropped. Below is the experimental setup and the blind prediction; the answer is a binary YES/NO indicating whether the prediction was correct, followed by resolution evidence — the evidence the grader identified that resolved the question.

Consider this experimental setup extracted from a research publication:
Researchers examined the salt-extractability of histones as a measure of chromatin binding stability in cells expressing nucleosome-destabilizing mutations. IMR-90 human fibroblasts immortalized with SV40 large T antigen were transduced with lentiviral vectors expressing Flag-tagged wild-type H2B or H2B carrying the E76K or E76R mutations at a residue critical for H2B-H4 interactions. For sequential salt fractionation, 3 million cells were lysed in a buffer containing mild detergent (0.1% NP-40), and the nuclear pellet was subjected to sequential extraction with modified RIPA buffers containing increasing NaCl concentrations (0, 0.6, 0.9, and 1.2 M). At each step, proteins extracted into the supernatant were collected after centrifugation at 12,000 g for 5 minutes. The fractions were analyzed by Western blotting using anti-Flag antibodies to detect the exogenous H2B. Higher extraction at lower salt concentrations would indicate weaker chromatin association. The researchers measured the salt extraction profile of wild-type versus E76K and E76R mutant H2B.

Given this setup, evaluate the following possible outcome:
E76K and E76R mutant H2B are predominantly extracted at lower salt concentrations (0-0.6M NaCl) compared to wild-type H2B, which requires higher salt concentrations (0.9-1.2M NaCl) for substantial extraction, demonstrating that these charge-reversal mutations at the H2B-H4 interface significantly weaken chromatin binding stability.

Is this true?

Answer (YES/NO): NO